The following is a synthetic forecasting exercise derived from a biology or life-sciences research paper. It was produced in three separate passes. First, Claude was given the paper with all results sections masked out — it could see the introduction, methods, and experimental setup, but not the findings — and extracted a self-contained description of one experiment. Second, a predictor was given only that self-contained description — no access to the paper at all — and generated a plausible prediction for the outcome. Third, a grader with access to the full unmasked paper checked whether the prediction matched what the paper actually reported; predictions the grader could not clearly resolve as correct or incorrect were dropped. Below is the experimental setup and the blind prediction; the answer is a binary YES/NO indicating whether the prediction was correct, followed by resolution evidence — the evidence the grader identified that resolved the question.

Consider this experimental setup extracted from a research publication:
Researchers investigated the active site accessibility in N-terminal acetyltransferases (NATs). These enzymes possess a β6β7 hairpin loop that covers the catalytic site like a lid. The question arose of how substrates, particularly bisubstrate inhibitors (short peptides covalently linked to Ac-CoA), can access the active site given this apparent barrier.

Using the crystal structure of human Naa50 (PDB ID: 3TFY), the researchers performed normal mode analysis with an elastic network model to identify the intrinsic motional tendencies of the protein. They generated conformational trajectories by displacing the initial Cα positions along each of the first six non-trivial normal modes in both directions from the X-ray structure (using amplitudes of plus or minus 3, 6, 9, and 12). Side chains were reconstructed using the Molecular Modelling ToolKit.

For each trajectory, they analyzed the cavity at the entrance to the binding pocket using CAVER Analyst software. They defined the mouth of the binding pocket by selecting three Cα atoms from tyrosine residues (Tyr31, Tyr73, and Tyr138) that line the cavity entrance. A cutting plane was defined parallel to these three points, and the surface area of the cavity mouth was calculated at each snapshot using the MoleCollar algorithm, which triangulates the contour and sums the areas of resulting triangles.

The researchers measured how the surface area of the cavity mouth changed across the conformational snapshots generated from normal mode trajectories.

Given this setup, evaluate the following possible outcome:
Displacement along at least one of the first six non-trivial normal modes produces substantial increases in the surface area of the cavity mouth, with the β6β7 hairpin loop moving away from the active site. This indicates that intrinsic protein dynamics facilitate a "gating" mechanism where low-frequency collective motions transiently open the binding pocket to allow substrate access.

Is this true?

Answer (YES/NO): YES